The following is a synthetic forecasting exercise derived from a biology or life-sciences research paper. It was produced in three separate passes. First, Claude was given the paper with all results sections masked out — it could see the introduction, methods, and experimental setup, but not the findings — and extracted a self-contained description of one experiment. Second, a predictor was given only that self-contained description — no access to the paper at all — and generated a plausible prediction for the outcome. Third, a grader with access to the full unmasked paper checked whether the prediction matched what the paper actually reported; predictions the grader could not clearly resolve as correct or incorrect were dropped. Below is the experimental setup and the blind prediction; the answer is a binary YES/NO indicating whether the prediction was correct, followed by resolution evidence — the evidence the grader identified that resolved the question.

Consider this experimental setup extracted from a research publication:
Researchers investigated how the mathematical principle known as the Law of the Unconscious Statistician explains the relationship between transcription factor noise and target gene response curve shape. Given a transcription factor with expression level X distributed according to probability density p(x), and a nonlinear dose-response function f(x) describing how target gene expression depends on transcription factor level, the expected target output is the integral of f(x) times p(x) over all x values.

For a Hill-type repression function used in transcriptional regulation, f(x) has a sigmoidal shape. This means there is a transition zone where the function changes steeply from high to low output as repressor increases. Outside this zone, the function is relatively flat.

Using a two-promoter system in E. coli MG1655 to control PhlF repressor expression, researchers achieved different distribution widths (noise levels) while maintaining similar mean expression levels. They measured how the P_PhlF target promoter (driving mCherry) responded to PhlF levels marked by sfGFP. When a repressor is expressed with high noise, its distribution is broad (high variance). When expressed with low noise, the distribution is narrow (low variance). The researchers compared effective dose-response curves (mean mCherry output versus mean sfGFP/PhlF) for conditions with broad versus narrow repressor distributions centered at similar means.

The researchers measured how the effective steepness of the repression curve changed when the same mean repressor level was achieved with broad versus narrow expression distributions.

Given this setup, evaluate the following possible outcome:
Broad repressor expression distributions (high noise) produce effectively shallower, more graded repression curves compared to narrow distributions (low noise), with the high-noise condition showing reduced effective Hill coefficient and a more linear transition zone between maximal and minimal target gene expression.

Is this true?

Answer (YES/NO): YES